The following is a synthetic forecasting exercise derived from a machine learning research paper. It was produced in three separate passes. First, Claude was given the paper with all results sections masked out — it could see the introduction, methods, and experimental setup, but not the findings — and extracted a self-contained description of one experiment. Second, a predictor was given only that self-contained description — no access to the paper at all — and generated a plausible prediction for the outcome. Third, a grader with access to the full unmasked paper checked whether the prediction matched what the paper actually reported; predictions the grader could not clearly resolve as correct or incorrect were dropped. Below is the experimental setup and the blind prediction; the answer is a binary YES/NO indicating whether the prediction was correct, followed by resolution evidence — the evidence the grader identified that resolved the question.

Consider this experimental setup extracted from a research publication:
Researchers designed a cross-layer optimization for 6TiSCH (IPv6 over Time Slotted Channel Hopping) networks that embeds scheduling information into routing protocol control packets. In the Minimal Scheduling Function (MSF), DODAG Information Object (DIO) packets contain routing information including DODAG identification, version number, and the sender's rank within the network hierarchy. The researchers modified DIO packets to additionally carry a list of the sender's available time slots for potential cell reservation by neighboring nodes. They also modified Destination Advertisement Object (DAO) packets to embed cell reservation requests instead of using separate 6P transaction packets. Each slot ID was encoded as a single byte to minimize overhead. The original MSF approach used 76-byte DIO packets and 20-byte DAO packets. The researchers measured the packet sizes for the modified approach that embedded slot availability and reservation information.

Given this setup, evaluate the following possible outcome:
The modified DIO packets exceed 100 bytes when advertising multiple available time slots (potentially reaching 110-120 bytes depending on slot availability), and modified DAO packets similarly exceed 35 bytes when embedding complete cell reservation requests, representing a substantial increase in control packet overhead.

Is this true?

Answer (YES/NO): YES